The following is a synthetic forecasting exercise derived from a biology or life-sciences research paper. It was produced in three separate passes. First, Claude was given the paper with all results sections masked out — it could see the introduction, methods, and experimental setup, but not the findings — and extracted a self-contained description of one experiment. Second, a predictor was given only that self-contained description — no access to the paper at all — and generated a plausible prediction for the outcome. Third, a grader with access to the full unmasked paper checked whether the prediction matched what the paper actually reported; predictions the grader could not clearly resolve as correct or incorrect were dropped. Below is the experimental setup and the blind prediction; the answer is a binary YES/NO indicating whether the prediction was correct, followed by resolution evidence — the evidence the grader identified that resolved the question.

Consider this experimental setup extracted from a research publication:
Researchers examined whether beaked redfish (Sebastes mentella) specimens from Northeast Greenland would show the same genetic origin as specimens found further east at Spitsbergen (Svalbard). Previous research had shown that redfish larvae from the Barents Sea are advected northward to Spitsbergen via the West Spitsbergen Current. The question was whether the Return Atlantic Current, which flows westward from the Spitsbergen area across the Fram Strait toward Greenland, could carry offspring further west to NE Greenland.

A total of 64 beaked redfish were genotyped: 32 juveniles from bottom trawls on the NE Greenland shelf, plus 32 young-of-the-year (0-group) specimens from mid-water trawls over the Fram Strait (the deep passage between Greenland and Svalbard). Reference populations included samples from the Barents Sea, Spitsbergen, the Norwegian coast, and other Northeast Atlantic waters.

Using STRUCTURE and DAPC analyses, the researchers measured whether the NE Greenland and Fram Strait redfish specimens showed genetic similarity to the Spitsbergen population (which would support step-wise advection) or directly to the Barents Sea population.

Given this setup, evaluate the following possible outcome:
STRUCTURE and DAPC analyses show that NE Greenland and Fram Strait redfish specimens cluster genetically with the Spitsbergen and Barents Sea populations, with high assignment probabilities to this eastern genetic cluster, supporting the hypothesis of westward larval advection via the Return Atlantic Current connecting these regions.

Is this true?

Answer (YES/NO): NO